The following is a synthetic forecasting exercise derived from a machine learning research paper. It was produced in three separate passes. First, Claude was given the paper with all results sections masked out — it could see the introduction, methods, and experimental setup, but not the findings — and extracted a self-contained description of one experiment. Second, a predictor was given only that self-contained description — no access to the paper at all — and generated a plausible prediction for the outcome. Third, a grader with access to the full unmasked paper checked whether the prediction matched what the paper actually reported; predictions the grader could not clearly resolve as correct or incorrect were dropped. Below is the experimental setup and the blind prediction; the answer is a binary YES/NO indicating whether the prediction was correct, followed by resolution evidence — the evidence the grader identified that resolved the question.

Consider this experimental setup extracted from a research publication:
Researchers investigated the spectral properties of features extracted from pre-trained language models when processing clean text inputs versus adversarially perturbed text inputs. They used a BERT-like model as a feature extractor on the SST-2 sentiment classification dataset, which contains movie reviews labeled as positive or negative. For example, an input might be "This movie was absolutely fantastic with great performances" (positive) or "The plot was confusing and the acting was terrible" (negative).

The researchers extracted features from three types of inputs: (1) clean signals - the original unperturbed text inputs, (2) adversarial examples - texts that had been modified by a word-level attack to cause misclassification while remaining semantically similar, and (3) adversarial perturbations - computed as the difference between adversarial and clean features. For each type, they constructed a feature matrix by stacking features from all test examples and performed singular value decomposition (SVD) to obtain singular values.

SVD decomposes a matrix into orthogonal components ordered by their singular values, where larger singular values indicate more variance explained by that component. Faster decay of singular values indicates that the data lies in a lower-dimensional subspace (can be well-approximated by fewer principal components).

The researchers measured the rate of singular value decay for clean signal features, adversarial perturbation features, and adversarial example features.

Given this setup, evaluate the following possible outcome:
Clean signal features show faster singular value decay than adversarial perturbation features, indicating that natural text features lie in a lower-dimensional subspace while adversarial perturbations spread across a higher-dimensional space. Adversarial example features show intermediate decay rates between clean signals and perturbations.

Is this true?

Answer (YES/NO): NO